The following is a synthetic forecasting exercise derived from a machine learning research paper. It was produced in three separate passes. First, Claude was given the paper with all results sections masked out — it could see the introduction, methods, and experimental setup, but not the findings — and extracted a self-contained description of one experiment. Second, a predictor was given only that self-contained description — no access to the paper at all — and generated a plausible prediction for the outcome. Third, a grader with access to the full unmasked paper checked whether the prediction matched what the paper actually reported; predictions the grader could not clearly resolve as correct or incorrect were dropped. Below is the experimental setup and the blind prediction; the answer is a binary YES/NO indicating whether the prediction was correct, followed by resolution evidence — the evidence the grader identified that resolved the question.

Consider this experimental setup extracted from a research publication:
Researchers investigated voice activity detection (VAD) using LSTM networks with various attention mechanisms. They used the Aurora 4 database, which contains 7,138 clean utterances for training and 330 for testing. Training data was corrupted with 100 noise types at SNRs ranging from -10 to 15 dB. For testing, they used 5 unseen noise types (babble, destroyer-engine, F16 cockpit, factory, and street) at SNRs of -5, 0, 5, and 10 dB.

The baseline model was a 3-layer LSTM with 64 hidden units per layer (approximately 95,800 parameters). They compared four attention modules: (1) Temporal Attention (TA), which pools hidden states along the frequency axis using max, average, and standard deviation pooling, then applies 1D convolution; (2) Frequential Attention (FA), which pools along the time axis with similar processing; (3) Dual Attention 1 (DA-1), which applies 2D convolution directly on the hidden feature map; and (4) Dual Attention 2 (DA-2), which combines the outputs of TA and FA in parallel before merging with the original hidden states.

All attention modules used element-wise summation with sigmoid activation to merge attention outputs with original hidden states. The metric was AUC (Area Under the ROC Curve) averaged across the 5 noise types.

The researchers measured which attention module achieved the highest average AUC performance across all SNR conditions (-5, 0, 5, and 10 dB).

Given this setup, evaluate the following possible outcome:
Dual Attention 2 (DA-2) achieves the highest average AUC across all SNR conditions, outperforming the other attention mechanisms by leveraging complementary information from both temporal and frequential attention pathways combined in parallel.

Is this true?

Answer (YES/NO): YES